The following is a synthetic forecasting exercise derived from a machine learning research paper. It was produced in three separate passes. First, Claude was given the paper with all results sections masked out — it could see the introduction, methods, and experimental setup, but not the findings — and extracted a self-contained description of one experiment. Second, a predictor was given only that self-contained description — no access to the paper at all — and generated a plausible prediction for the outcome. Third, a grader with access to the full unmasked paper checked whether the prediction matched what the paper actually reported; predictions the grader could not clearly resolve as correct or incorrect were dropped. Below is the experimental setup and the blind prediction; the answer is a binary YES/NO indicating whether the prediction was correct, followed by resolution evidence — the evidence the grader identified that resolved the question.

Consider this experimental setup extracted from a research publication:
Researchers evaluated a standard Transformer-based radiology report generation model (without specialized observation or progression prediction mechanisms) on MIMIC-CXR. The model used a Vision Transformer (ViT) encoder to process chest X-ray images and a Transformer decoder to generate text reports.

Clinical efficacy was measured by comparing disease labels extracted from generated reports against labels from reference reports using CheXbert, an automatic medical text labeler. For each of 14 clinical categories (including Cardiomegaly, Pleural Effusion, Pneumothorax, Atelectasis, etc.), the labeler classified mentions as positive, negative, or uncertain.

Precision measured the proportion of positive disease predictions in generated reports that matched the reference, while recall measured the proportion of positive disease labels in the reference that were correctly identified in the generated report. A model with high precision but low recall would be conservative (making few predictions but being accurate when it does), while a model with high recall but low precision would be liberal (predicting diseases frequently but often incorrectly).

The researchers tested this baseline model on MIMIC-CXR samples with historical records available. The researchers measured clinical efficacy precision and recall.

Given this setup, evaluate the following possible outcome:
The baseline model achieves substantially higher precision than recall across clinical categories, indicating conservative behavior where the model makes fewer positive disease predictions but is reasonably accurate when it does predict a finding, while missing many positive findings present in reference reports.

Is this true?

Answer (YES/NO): YES